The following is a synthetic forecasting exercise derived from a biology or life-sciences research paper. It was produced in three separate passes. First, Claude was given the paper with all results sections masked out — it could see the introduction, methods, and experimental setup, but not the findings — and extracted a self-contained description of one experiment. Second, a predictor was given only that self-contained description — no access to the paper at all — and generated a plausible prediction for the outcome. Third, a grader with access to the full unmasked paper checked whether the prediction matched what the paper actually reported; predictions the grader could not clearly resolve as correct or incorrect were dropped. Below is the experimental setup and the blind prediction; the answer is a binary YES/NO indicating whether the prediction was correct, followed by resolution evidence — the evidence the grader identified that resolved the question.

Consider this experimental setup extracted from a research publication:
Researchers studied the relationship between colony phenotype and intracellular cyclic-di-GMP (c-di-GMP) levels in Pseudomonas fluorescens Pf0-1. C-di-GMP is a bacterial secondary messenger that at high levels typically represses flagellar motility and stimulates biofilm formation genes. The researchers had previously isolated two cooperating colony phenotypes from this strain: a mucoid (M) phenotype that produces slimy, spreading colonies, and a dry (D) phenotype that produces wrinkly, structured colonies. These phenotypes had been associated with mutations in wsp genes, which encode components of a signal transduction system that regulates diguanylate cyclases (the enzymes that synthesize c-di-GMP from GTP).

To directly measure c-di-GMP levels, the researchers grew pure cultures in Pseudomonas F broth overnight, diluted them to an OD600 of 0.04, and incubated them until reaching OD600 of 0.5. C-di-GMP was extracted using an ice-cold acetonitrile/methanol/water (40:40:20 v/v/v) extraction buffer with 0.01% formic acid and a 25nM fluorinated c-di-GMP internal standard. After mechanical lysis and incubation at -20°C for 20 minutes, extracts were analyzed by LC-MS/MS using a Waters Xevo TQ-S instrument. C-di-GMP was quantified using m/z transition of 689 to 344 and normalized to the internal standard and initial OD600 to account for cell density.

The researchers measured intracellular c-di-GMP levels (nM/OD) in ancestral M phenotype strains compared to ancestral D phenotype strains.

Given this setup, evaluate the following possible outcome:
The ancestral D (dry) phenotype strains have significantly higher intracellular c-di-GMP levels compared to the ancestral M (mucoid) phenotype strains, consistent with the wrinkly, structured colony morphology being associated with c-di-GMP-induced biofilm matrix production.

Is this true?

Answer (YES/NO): YES